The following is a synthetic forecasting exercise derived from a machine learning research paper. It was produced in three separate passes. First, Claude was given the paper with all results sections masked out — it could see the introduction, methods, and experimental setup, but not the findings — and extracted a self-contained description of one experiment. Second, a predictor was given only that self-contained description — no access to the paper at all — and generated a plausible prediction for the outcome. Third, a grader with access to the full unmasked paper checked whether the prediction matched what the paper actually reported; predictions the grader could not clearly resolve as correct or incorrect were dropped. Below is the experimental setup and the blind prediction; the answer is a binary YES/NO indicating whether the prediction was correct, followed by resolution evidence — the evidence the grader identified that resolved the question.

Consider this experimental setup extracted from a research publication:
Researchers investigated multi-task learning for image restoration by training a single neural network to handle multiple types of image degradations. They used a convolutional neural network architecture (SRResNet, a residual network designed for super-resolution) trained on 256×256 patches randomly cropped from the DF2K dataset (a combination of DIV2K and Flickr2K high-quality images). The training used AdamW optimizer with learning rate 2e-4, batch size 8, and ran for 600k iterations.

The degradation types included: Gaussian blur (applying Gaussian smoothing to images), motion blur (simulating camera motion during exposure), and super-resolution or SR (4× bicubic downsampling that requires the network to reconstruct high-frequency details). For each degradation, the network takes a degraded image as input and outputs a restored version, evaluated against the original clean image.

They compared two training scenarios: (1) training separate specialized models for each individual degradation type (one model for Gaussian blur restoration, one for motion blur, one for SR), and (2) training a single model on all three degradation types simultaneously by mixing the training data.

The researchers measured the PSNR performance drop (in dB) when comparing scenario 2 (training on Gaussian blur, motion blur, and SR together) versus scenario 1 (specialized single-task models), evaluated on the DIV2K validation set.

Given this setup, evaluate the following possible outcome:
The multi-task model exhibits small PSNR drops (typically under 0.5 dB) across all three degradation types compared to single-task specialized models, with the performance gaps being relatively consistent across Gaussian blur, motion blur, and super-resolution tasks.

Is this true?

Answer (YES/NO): NO